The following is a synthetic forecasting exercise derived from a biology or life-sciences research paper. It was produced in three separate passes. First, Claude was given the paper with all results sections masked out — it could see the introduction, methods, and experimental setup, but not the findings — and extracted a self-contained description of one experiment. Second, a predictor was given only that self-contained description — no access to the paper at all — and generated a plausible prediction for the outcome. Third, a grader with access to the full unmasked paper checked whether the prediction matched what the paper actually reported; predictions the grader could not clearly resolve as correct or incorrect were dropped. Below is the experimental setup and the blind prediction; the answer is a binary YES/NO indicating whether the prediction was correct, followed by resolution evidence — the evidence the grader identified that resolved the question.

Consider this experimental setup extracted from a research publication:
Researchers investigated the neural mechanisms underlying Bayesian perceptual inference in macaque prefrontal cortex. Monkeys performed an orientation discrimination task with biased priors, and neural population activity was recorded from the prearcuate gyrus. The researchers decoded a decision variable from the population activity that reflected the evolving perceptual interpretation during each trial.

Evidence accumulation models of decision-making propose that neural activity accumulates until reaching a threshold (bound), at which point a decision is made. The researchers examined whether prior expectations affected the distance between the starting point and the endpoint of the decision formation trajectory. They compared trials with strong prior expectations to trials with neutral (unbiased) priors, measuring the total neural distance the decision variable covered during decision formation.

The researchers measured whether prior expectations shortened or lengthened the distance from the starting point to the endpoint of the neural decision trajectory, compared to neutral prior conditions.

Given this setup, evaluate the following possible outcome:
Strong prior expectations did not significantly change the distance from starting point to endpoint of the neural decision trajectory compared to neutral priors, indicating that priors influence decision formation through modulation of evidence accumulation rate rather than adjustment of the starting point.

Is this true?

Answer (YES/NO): NO